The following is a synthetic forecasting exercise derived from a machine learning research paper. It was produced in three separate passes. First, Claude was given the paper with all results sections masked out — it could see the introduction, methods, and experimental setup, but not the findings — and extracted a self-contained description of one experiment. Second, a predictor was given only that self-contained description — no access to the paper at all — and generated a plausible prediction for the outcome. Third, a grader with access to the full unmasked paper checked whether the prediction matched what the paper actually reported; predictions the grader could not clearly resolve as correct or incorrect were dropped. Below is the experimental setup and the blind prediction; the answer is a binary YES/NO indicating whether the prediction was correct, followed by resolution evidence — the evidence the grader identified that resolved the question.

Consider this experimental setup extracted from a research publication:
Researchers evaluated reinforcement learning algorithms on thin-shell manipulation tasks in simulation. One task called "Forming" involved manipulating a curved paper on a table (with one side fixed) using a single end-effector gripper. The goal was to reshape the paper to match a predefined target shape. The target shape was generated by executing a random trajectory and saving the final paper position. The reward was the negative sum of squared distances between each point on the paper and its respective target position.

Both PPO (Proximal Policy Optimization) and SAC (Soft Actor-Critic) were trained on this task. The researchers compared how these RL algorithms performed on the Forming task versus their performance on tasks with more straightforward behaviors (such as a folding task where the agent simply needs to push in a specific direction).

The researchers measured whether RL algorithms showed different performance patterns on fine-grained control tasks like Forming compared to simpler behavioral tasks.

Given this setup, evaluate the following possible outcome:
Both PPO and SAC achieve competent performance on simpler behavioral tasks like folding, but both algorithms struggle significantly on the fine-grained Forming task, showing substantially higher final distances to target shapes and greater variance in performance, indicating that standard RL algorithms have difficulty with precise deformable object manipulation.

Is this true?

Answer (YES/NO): NO